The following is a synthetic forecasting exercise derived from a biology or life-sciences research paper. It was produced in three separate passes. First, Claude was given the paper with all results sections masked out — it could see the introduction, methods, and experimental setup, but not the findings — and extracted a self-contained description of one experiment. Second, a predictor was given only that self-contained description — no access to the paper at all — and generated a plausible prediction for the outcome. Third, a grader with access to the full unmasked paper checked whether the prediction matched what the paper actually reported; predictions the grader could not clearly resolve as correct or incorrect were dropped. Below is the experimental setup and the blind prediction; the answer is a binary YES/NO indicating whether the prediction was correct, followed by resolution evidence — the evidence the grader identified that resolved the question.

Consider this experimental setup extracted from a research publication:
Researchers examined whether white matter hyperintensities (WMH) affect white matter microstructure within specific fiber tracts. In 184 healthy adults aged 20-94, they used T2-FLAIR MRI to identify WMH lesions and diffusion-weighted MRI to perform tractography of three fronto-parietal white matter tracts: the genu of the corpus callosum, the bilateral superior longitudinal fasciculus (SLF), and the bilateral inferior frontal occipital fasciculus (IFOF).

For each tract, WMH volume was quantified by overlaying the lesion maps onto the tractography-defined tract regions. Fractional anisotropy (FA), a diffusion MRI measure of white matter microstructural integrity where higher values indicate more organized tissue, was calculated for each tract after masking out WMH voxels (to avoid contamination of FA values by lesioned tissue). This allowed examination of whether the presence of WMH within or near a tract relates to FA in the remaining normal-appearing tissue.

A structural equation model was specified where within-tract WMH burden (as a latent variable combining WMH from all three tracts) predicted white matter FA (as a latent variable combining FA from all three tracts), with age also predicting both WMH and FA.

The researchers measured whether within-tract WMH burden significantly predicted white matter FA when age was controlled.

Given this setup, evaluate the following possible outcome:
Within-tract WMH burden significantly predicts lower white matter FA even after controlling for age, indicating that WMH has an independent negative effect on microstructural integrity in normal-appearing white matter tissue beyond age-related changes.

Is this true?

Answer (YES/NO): YES